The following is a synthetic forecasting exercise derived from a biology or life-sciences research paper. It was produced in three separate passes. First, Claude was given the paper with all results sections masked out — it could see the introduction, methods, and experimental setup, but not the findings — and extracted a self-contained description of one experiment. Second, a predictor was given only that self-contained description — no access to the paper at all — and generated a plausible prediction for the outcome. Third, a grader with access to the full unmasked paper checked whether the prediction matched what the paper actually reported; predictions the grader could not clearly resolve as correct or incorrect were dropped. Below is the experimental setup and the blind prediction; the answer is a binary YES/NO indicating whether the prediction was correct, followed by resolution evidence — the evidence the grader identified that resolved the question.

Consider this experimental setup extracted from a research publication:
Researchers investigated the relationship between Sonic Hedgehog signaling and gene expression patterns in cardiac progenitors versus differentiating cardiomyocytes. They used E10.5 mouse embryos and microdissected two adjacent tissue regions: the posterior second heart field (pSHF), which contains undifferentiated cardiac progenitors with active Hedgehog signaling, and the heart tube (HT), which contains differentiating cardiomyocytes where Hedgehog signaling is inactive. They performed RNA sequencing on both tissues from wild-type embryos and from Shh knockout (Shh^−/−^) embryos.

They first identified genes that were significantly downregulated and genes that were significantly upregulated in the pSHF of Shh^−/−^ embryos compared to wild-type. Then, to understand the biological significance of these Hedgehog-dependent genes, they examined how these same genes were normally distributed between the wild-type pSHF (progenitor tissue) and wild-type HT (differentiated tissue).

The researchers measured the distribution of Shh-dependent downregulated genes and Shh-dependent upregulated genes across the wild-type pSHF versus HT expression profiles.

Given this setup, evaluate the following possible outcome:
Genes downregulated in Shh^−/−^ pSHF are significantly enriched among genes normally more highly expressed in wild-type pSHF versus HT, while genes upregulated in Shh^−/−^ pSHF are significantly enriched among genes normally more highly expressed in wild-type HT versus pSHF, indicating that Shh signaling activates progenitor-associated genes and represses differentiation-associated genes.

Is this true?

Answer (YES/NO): YES